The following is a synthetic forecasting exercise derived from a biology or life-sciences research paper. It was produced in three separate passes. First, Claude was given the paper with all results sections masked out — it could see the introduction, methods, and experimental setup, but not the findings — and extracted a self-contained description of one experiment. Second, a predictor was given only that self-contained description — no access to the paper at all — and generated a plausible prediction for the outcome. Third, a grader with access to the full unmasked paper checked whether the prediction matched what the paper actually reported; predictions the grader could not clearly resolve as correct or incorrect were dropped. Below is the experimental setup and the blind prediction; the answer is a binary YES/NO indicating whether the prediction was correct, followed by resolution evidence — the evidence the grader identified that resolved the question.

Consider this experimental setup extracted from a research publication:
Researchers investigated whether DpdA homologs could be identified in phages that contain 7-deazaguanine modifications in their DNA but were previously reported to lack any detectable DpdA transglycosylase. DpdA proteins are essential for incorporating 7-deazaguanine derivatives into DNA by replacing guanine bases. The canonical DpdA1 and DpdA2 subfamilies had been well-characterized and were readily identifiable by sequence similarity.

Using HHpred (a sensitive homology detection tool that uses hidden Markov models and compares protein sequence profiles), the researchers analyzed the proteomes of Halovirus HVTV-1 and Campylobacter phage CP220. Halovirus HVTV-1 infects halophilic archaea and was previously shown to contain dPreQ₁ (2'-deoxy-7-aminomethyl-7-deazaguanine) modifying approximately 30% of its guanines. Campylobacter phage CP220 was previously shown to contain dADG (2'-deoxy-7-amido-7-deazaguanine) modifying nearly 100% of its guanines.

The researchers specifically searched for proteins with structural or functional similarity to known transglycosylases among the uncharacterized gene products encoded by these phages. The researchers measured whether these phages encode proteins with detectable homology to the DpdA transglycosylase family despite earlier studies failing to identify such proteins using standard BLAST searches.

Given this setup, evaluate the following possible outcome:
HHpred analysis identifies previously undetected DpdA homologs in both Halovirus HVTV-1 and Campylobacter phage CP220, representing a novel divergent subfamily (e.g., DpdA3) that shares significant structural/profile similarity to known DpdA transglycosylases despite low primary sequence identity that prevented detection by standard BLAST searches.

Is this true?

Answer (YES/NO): YES